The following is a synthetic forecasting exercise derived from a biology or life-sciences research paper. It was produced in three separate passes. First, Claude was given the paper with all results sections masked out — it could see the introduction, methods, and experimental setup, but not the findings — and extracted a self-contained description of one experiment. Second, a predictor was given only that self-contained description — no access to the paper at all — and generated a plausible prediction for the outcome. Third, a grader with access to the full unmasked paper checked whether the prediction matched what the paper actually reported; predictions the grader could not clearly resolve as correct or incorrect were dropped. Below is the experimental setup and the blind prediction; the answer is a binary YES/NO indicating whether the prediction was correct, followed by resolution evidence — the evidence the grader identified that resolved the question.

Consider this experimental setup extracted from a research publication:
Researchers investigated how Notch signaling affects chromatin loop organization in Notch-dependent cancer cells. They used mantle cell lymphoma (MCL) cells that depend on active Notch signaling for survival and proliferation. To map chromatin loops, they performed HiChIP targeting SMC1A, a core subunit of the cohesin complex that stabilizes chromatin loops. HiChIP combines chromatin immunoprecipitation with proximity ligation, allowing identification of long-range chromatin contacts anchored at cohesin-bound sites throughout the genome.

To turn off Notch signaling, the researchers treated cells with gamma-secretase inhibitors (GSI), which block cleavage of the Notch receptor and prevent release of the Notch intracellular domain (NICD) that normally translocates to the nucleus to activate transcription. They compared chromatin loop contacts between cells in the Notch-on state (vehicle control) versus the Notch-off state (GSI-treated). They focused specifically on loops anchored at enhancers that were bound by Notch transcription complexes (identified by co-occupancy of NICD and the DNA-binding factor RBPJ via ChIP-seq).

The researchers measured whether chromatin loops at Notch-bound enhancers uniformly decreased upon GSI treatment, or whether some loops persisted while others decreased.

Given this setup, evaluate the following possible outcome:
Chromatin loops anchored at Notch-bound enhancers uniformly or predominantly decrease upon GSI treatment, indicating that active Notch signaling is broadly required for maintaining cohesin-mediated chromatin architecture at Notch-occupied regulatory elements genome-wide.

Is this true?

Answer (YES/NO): NO